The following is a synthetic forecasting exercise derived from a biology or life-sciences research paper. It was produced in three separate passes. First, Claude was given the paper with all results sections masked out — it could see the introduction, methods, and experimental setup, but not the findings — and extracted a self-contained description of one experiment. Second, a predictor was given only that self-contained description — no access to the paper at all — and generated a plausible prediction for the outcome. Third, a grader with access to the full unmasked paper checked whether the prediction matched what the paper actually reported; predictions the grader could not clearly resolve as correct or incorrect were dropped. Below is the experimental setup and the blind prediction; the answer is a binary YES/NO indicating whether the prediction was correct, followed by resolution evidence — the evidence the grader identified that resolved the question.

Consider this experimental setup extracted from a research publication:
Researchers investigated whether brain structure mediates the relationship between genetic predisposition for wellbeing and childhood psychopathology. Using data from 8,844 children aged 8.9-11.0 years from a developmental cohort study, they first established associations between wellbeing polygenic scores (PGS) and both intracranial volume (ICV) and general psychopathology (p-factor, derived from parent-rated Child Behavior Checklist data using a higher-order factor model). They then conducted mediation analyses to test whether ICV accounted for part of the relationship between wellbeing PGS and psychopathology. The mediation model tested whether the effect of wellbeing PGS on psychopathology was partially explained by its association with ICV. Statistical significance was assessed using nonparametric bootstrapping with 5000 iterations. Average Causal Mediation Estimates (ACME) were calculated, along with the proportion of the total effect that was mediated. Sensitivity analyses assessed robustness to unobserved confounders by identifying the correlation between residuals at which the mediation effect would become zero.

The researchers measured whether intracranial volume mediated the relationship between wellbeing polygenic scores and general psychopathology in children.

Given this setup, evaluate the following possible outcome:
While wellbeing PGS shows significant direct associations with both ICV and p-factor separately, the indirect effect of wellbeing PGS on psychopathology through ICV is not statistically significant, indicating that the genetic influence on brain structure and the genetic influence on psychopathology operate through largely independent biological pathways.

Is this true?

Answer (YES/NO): NO